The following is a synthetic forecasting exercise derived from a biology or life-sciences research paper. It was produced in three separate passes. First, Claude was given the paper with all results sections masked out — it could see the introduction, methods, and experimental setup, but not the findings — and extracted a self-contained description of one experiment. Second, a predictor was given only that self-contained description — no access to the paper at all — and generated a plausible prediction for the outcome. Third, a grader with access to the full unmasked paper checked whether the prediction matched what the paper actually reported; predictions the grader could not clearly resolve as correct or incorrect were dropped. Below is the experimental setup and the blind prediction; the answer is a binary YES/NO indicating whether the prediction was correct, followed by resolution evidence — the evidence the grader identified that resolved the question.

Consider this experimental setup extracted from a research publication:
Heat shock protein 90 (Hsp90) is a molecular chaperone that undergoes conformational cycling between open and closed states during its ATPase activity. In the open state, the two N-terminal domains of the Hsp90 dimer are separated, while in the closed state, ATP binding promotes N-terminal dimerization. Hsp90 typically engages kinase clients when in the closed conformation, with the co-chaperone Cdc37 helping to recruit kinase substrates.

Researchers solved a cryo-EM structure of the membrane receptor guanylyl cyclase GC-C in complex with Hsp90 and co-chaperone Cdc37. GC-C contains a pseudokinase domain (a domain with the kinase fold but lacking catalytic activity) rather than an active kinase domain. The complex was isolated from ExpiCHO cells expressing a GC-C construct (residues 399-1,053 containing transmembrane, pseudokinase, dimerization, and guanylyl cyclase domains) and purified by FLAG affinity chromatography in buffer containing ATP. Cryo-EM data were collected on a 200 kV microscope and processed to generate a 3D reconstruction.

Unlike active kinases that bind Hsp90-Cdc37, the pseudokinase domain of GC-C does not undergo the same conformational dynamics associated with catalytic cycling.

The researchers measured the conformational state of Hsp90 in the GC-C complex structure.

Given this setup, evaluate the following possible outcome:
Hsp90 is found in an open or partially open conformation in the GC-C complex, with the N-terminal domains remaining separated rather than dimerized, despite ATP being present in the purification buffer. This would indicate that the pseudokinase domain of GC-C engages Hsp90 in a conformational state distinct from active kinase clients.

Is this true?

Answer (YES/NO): NO